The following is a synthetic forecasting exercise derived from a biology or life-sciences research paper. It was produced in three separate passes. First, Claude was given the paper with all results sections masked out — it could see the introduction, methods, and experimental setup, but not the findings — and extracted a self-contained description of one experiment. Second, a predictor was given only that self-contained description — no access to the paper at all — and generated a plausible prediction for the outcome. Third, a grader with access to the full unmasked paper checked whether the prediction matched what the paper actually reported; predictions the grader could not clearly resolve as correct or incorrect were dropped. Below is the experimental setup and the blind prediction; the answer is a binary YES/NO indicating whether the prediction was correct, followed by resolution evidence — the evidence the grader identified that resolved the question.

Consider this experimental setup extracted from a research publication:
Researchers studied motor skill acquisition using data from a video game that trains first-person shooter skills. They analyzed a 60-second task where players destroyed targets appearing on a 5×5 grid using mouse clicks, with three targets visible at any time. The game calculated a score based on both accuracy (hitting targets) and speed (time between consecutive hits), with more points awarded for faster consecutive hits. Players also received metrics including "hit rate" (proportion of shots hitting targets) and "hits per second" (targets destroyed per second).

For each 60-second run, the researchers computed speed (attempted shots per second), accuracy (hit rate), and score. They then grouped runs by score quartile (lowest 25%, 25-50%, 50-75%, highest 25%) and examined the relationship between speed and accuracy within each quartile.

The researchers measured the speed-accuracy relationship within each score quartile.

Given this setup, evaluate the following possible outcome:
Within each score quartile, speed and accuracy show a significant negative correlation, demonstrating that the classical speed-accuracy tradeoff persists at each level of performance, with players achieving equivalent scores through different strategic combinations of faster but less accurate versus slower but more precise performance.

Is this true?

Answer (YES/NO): YES